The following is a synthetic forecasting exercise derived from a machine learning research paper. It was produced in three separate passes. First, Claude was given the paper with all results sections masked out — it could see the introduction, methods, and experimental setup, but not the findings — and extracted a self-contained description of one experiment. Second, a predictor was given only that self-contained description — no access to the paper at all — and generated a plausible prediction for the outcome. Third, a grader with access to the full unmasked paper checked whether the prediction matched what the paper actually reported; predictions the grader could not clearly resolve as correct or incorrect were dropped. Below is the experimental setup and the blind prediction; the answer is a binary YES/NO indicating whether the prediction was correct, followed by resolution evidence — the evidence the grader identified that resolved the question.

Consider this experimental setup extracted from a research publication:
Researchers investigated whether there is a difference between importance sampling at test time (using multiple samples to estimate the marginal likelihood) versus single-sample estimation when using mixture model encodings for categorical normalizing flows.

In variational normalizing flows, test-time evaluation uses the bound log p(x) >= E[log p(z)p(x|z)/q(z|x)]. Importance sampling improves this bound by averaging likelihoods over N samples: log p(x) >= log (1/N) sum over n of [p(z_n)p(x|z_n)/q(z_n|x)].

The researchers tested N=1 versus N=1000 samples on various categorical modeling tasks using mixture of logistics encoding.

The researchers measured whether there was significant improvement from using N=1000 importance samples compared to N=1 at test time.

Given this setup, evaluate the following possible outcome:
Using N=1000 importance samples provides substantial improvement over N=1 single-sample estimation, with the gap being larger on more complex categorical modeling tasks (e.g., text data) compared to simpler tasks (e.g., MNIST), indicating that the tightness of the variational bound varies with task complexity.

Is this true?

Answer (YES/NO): NO